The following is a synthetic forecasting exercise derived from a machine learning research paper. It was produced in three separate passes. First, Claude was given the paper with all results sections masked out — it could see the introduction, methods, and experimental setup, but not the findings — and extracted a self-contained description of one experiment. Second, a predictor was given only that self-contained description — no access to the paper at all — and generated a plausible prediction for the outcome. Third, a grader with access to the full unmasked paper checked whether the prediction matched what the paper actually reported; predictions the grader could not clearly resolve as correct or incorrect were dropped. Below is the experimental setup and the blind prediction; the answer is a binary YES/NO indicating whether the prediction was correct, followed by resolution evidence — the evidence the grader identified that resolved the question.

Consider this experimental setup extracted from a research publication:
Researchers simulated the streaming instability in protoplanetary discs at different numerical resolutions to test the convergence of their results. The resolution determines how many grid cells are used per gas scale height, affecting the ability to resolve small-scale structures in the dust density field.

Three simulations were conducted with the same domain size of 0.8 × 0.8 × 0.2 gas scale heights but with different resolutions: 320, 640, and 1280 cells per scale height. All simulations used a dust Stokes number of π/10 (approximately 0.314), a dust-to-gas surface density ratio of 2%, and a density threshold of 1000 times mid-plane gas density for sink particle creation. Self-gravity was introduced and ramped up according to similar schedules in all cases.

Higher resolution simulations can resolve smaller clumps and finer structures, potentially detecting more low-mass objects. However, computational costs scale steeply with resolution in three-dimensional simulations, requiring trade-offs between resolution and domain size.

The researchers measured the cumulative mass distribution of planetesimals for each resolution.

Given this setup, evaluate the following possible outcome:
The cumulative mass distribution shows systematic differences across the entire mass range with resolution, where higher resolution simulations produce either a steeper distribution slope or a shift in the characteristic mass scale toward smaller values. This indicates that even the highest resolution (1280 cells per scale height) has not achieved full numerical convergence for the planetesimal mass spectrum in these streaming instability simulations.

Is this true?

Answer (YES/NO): NO